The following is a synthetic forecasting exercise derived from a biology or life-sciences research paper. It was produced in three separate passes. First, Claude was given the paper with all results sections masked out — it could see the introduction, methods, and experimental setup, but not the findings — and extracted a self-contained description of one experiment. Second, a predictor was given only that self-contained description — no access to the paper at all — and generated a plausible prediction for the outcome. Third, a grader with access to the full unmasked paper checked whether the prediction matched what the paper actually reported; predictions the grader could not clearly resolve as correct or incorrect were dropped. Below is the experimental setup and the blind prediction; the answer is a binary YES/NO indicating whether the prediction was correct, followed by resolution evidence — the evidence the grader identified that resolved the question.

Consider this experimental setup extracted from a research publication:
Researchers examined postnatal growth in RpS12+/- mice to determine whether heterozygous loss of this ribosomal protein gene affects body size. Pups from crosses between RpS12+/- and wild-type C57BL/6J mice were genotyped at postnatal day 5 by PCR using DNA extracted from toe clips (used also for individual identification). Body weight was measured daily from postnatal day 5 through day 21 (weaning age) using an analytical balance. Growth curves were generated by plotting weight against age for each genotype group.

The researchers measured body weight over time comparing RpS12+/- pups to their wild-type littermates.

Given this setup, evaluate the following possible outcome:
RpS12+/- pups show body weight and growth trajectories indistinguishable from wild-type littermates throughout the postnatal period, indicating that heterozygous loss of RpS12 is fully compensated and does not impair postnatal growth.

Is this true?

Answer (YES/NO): NO